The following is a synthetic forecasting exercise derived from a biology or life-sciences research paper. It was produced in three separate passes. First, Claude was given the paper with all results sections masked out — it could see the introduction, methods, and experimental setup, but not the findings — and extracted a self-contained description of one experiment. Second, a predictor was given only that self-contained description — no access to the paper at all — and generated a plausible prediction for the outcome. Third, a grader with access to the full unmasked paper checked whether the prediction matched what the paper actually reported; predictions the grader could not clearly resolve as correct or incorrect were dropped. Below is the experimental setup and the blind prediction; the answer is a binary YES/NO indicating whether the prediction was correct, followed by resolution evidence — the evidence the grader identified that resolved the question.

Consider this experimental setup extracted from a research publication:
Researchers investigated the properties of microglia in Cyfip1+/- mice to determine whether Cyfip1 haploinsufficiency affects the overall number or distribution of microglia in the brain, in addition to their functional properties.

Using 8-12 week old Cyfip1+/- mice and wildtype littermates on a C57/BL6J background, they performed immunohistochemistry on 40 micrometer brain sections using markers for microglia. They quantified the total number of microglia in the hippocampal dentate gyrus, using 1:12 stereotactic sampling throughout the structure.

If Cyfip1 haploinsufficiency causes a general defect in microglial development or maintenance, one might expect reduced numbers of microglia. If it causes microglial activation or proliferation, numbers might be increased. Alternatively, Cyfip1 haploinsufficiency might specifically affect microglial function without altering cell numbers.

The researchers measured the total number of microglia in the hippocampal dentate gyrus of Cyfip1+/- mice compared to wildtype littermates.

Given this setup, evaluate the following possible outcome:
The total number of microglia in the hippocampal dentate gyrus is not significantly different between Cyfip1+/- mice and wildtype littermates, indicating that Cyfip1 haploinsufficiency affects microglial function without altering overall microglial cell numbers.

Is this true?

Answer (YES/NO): YES